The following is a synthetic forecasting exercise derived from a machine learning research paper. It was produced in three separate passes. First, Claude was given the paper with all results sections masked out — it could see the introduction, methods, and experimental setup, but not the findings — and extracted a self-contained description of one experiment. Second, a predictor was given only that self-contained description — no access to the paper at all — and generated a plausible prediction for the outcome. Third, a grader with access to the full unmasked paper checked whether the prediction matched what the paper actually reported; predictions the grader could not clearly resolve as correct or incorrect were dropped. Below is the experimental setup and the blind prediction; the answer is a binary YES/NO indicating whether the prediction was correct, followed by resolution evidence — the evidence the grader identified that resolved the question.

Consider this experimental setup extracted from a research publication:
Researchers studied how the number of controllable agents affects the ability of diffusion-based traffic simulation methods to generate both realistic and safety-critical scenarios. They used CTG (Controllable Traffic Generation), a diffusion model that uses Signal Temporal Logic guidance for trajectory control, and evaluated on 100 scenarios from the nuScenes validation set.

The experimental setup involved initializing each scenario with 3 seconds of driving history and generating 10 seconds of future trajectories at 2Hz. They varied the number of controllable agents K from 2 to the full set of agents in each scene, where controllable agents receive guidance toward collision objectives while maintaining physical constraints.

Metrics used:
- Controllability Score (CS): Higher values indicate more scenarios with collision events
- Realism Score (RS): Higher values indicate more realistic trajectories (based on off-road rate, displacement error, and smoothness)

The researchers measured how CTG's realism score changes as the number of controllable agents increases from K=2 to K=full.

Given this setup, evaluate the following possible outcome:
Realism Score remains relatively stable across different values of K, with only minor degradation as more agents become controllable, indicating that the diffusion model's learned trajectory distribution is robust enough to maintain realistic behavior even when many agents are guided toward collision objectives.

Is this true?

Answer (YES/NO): NO